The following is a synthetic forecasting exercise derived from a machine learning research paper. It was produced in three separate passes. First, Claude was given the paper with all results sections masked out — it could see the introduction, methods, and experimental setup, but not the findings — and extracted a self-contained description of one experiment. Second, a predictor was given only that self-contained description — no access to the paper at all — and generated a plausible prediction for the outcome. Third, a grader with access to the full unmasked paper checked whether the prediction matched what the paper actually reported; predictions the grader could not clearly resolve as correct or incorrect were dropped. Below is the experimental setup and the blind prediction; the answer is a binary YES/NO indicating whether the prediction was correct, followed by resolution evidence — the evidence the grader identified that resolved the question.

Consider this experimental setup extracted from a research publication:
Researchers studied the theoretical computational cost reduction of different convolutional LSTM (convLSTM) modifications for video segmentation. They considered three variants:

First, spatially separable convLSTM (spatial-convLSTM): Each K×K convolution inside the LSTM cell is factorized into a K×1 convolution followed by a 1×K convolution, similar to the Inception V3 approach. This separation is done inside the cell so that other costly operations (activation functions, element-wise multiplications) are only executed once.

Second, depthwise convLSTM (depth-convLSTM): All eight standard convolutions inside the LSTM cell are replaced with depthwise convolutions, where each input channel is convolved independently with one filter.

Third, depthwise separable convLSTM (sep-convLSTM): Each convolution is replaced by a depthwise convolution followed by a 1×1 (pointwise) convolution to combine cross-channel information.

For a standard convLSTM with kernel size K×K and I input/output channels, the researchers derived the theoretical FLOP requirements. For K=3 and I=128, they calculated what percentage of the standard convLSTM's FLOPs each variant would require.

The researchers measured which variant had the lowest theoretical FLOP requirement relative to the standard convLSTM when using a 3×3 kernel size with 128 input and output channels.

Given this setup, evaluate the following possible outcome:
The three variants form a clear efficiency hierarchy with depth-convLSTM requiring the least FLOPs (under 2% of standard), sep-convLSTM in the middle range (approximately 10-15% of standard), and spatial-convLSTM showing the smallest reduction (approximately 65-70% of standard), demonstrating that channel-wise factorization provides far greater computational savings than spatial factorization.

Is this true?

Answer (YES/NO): YES